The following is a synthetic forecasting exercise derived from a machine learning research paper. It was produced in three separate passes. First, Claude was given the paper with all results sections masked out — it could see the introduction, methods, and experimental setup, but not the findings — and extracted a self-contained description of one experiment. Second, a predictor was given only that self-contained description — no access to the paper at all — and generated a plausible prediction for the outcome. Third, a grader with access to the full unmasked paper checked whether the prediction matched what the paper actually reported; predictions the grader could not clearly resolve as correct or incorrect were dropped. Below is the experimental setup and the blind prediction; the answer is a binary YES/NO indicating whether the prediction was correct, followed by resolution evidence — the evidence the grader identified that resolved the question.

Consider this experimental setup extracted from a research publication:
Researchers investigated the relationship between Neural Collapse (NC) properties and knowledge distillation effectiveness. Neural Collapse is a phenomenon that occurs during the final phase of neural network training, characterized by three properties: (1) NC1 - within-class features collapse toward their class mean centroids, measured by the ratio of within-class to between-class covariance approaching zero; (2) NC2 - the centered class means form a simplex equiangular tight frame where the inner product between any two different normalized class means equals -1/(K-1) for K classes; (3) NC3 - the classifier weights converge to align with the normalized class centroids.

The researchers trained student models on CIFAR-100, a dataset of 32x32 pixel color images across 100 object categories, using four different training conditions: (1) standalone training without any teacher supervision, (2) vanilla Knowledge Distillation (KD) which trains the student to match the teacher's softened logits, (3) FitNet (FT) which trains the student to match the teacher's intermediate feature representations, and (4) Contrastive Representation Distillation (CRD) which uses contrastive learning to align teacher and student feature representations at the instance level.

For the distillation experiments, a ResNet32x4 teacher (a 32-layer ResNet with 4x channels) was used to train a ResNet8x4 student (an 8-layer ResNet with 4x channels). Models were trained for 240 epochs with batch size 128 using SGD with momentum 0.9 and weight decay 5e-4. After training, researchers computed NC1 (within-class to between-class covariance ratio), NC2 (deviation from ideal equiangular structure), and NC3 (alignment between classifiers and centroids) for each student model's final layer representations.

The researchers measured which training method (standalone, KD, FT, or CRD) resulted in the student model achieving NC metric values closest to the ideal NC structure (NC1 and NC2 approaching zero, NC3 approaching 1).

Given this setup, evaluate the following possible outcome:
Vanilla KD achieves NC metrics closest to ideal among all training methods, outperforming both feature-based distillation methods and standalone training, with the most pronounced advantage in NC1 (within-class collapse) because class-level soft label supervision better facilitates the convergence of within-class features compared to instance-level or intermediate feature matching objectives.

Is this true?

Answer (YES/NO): NO